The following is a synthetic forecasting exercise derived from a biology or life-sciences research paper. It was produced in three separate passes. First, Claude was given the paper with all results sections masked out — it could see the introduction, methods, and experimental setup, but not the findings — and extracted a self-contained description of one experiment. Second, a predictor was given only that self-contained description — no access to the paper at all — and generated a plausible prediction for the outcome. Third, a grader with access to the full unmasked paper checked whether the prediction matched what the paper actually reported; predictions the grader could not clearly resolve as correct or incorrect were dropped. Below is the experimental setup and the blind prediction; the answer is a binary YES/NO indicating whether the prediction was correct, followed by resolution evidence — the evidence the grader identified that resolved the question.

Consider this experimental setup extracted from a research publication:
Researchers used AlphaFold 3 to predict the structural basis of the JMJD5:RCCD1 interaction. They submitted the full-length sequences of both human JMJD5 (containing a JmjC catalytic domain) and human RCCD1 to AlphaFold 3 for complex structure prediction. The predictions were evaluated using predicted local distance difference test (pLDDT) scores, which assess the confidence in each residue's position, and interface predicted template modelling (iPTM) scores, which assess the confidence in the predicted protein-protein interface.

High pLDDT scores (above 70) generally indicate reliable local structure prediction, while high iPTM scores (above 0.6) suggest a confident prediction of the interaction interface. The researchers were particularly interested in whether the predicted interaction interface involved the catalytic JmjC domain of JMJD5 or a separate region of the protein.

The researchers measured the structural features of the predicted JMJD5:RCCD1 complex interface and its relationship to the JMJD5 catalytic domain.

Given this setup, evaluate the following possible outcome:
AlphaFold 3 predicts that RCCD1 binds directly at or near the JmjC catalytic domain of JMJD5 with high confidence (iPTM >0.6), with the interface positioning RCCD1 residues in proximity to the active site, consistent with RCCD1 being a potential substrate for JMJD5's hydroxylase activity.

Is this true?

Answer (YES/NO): NO